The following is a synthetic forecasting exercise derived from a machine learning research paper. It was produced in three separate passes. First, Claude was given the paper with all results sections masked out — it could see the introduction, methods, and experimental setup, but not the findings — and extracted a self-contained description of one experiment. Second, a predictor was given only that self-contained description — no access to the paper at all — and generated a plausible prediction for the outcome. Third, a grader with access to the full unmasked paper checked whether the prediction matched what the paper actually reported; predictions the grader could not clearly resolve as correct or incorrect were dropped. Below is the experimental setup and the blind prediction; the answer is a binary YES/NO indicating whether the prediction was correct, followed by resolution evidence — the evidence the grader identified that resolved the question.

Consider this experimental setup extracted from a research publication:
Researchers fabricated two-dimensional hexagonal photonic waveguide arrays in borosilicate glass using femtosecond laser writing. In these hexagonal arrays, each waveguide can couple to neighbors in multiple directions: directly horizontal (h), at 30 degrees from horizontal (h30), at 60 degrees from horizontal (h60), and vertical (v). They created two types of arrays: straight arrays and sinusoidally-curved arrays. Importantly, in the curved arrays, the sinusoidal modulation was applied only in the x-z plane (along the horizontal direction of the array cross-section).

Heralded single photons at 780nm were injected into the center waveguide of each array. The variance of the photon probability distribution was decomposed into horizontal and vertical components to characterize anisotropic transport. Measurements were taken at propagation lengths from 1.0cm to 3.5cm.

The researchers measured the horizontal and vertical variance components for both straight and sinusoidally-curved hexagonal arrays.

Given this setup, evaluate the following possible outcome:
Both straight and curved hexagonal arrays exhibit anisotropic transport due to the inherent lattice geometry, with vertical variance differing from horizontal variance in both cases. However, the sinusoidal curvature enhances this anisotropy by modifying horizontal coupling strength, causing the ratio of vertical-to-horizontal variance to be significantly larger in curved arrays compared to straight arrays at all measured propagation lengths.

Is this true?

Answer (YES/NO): NO